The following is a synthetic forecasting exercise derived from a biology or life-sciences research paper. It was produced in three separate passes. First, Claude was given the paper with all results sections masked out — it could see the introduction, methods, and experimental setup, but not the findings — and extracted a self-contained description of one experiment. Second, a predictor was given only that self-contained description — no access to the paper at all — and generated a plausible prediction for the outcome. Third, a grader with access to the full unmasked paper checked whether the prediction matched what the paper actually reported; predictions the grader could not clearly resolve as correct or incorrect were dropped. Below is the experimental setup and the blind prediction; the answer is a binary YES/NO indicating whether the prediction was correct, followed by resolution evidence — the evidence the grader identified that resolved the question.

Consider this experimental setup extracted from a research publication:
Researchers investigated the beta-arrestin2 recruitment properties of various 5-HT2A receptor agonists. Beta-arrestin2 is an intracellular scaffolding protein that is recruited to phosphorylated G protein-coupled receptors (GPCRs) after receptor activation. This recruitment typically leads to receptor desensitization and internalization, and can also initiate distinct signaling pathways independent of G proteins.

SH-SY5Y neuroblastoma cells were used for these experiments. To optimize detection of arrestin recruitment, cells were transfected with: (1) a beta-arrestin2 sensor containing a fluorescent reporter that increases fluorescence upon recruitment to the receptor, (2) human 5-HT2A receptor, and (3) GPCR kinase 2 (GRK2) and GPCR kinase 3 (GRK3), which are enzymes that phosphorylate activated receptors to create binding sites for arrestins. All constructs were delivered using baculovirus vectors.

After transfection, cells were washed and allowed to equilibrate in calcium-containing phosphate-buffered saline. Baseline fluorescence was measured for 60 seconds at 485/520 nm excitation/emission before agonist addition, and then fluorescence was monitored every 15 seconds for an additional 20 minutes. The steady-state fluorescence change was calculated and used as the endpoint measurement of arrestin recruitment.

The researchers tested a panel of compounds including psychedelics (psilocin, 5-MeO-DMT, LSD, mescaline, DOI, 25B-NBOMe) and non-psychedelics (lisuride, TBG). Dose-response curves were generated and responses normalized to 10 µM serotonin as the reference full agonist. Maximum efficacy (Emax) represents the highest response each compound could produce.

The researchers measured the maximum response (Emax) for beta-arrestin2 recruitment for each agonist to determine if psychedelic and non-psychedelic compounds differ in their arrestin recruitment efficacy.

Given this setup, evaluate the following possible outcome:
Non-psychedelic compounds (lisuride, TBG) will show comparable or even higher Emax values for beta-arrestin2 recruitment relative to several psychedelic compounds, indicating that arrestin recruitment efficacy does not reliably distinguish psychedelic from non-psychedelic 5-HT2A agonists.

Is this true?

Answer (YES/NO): NO